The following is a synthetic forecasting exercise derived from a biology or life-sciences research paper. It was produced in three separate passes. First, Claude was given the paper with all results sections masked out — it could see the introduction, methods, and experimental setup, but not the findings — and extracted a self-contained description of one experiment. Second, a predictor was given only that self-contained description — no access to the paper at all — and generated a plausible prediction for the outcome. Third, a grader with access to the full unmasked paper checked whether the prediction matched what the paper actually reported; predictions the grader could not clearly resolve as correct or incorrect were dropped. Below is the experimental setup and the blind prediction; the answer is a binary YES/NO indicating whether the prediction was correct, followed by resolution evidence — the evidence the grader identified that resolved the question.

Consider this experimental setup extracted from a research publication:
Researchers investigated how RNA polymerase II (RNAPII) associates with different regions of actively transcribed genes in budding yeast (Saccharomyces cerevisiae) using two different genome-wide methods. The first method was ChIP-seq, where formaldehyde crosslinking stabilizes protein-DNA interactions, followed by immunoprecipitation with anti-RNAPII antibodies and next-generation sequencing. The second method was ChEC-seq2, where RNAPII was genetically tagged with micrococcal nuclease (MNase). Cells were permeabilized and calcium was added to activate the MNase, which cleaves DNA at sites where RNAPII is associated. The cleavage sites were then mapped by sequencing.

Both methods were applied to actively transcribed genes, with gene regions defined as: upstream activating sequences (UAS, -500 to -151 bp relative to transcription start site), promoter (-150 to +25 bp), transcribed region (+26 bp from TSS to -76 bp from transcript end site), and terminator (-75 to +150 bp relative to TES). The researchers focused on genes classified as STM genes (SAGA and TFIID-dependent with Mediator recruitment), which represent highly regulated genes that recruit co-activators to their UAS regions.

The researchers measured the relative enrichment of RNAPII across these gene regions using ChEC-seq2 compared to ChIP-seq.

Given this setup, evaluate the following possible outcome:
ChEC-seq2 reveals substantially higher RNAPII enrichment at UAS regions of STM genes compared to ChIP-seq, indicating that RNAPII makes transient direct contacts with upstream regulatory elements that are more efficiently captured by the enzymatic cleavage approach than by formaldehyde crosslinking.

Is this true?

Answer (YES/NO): NO